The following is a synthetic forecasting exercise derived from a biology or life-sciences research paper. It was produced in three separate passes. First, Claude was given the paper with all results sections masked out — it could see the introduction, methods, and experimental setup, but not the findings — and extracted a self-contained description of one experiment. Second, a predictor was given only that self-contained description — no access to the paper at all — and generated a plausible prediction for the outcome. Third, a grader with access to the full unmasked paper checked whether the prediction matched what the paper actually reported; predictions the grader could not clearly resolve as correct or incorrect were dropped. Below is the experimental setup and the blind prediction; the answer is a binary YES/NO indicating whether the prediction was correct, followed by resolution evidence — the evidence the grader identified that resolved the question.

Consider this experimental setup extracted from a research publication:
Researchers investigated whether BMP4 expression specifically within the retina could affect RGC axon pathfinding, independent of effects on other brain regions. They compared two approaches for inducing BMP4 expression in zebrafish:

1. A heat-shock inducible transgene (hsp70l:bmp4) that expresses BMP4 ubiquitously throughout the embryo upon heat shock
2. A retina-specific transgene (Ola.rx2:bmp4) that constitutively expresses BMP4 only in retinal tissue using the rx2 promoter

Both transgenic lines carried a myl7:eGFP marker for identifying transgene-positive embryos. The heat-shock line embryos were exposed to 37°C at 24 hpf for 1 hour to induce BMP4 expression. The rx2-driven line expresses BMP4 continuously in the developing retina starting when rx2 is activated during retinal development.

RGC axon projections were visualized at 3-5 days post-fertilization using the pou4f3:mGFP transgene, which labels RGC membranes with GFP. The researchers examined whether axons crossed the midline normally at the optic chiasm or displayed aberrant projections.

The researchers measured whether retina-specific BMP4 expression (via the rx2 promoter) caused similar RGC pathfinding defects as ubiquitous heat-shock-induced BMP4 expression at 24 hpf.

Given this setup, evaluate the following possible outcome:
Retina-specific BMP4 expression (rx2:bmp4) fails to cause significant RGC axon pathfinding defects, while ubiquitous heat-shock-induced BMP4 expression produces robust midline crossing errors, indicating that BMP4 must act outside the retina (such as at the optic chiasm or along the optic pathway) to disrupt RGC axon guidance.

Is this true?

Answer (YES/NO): YES